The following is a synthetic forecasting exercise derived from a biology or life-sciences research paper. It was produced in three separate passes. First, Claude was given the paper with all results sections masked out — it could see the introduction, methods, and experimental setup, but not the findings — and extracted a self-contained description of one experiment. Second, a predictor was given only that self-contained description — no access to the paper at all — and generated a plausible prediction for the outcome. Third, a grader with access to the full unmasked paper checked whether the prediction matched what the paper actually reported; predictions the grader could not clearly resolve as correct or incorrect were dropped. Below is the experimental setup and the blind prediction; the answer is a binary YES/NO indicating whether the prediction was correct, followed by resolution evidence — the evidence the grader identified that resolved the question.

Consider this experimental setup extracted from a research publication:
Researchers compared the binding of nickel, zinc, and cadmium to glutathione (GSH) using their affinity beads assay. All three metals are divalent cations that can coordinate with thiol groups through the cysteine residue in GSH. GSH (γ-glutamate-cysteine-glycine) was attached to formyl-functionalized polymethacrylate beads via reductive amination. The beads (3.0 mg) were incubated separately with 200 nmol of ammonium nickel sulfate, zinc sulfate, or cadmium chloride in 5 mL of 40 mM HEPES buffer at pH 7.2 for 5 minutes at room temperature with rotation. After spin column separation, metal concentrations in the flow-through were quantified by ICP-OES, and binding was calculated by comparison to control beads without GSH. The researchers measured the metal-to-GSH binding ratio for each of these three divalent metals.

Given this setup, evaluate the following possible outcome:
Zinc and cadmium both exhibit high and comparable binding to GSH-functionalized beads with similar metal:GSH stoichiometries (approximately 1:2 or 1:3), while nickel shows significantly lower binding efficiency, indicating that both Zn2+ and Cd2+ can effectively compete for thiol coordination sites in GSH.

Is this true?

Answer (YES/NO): NO